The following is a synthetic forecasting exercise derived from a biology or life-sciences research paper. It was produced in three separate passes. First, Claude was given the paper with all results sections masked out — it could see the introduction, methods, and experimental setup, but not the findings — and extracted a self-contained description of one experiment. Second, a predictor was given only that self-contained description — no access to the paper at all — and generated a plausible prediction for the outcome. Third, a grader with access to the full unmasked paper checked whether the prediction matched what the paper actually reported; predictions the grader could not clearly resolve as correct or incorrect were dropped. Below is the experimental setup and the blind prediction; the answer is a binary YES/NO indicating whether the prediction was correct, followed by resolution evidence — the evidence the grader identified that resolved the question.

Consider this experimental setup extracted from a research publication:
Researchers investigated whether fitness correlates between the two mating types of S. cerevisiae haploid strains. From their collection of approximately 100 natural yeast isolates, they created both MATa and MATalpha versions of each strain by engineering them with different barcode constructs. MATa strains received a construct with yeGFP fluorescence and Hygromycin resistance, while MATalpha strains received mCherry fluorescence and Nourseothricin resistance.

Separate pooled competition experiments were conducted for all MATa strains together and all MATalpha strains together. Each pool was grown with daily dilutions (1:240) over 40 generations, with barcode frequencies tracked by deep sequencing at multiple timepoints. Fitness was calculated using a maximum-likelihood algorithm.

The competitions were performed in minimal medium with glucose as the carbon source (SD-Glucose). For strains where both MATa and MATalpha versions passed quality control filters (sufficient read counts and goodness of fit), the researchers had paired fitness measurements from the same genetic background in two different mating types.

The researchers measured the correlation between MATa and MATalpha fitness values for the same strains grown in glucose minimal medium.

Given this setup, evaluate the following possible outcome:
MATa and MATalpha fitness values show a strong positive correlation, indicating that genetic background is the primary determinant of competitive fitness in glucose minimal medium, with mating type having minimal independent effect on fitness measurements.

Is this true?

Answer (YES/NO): NO